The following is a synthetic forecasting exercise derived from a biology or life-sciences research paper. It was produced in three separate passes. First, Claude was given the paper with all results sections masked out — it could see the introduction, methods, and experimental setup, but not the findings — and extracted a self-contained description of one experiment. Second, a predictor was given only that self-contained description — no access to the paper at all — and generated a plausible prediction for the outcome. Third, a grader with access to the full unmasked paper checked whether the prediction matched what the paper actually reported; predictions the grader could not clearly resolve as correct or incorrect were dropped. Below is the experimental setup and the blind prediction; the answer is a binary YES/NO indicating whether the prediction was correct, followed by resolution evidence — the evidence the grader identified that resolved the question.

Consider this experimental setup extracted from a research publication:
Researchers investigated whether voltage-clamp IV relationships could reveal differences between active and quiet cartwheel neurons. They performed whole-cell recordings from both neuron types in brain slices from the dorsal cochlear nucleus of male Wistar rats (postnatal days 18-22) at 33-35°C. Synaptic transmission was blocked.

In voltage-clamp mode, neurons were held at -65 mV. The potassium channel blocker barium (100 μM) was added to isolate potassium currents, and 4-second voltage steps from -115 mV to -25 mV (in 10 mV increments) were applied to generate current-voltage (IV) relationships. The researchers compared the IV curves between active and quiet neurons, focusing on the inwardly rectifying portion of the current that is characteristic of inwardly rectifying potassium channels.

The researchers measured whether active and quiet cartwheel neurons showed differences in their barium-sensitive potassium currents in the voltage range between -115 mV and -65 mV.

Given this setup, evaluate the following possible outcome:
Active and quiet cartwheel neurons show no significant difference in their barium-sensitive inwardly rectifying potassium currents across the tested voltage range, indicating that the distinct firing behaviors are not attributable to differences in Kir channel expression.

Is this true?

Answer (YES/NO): NO